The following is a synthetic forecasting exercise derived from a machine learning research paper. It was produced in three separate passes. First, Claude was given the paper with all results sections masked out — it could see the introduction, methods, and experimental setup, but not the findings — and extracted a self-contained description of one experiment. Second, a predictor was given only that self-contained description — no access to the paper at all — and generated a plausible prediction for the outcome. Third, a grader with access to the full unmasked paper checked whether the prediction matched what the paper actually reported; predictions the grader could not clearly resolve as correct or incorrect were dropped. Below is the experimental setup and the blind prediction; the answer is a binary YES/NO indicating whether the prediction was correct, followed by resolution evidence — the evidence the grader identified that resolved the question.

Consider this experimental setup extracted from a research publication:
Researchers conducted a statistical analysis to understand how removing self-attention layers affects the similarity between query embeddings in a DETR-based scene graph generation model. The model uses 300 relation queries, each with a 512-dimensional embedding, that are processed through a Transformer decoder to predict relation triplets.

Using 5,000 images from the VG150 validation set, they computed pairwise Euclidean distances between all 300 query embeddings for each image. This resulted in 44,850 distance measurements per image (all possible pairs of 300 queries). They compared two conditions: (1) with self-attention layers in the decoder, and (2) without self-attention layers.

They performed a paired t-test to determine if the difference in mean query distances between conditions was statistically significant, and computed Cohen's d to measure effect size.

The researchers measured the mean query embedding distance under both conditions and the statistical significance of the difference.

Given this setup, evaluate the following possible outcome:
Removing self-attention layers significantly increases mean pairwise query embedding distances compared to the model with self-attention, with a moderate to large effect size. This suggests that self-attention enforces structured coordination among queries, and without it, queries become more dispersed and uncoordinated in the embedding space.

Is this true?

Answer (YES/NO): NO